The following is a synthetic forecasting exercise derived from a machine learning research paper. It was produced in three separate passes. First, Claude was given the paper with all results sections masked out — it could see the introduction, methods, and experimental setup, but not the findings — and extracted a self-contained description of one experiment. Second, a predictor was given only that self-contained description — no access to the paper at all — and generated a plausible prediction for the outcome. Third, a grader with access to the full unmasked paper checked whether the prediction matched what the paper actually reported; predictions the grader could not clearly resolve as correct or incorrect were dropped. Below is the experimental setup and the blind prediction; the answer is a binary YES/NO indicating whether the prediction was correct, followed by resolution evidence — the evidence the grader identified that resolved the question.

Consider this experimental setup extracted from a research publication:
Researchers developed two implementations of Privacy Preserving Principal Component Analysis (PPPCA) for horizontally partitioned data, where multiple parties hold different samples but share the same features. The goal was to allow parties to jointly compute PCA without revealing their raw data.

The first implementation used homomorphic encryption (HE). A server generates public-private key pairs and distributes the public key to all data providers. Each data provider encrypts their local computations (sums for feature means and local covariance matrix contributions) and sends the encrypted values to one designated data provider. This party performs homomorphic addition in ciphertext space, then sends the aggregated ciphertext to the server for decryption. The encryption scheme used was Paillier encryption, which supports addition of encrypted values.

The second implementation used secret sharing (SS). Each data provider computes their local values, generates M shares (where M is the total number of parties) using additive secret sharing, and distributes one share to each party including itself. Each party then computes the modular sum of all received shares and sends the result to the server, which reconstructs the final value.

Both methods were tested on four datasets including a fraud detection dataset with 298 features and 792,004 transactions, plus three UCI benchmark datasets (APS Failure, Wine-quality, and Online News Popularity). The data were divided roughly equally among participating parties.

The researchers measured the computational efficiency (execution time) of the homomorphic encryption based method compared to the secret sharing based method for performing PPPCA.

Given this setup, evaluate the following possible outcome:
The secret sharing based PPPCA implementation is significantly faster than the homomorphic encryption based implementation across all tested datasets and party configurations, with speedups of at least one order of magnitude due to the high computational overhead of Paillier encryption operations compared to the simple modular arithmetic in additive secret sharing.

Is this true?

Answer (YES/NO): NO